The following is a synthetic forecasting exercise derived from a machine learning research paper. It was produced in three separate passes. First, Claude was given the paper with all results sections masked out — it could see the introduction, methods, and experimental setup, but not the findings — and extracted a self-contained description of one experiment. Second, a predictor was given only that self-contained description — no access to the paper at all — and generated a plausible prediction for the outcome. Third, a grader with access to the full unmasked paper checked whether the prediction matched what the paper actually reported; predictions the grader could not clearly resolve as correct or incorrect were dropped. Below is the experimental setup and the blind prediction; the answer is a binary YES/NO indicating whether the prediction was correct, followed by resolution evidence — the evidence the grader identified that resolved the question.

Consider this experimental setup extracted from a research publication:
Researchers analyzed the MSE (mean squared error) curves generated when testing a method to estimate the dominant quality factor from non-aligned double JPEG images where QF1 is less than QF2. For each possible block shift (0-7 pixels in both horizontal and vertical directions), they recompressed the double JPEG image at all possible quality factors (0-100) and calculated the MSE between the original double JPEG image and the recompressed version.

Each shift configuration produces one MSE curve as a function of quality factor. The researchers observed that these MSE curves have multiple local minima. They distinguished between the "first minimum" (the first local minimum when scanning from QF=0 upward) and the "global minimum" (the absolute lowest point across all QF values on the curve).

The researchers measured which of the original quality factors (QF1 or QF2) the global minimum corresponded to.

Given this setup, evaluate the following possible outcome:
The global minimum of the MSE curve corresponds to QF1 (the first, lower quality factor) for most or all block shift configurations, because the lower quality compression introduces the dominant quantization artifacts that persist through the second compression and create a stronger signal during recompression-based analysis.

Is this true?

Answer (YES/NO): NO